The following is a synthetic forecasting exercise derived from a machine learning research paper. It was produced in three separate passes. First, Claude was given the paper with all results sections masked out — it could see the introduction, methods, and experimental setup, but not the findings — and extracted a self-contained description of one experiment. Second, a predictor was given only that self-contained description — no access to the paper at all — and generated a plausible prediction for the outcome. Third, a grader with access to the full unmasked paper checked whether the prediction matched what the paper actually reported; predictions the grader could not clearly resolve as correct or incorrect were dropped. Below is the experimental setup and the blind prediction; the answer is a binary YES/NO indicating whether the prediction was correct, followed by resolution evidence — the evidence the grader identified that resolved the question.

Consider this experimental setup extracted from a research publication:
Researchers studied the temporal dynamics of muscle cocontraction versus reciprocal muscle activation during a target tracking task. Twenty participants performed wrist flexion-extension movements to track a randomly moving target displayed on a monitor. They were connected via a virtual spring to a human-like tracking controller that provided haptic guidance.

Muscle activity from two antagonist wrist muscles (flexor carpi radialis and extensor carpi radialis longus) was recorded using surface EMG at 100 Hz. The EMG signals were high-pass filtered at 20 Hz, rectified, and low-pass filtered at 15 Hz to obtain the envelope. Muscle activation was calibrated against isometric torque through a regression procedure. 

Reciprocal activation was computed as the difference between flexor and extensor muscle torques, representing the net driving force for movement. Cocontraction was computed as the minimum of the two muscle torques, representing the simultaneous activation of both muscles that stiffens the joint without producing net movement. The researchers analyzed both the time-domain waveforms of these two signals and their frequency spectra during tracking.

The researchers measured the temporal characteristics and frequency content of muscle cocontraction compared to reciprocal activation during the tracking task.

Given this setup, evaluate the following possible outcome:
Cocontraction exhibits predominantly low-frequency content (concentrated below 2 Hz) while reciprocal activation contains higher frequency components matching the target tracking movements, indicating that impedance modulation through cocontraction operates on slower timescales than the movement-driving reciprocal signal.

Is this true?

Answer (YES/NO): NO